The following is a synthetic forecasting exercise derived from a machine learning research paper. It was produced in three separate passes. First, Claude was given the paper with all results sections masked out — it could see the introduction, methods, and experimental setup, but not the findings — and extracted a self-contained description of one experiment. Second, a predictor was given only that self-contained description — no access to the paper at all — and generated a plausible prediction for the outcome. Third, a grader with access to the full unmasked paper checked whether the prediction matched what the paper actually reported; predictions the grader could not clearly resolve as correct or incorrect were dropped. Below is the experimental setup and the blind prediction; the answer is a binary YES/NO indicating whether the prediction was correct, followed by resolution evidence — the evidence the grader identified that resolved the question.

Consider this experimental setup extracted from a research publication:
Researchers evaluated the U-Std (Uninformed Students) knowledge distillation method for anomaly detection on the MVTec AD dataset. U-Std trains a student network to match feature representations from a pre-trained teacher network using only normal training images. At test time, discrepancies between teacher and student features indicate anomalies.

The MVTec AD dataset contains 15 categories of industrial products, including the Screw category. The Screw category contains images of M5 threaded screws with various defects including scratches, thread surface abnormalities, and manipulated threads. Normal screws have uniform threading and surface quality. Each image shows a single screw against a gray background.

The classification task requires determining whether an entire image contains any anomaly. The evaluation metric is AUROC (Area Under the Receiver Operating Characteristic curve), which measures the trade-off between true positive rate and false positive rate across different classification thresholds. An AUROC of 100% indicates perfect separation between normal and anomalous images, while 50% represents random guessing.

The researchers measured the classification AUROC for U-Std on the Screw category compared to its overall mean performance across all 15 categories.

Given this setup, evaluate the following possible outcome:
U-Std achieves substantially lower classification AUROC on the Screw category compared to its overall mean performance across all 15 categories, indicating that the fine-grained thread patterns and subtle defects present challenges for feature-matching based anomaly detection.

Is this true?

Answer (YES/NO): YES